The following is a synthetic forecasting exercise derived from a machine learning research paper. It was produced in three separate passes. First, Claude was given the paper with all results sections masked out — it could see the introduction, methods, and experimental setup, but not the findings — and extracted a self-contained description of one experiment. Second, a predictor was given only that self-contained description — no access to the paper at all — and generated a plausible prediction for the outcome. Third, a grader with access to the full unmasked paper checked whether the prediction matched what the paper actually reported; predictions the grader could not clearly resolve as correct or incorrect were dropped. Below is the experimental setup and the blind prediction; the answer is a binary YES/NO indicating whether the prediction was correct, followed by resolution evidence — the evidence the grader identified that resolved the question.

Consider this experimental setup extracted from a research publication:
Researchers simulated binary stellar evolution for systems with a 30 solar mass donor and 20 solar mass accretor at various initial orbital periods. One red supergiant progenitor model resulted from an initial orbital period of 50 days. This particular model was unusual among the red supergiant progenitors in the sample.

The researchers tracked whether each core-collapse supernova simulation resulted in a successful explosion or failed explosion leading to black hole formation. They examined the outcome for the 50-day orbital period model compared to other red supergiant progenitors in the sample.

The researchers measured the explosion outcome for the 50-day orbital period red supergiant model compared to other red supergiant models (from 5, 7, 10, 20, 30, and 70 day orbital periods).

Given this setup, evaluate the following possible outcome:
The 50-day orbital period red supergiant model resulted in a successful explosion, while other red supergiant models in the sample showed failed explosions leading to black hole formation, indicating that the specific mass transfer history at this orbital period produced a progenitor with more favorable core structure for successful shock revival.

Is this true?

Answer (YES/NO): YES